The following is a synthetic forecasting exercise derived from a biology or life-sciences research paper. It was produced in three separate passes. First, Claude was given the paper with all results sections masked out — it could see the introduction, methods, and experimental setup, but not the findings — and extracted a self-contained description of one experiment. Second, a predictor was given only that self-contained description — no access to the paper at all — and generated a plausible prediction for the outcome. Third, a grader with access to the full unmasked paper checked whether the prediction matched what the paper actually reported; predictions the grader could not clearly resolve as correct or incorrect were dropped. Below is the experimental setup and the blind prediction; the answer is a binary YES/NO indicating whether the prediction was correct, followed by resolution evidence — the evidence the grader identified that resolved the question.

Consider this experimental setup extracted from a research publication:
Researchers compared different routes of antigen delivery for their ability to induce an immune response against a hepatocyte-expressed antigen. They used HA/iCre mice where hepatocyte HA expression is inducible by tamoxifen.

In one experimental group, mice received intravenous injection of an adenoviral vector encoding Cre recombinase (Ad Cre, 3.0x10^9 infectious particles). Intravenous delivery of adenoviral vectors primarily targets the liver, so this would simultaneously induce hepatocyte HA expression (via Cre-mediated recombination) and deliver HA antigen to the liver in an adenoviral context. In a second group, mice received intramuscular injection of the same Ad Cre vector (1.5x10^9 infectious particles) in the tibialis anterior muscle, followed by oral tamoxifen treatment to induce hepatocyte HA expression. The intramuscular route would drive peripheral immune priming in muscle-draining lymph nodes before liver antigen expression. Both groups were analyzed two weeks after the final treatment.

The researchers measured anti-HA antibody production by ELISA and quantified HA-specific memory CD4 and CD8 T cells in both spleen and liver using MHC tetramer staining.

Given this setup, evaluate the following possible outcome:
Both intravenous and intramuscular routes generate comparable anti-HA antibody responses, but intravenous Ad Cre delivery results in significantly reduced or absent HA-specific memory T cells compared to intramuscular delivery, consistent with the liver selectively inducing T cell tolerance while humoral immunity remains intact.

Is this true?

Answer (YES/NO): NO